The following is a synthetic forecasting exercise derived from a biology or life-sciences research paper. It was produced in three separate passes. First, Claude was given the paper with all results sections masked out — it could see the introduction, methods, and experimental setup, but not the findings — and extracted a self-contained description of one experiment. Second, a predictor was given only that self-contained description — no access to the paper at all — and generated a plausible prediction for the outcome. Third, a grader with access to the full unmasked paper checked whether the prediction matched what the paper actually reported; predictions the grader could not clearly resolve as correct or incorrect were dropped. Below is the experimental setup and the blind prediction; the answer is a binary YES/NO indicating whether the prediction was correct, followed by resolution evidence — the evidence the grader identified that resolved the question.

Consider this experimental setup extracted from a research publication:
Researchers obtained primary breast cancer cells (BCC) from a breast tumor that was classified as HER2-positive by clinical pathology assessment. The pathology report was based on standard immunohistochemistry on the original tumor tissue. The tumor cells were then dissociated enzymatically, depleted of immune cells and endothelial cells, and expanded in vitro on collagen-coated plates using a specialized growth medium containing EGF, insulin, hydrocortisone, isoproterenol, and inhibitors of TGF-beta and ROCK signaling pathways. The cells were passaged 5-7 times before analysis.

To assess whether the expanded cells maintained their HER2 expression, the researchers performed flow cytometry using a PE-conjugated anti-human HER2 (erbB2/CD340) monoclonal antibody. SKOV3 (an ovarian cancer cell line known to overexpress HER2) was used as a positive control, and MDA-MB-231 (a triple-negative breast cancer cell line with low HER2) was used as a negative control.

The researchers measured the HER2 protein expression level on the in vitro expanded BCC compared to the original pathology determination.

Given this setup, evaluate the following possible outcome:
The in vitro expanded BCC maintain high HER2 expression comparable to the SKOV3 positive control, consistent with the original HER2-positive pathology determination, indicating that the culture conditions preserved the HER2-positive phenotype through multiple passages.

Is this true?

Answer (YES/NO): NO